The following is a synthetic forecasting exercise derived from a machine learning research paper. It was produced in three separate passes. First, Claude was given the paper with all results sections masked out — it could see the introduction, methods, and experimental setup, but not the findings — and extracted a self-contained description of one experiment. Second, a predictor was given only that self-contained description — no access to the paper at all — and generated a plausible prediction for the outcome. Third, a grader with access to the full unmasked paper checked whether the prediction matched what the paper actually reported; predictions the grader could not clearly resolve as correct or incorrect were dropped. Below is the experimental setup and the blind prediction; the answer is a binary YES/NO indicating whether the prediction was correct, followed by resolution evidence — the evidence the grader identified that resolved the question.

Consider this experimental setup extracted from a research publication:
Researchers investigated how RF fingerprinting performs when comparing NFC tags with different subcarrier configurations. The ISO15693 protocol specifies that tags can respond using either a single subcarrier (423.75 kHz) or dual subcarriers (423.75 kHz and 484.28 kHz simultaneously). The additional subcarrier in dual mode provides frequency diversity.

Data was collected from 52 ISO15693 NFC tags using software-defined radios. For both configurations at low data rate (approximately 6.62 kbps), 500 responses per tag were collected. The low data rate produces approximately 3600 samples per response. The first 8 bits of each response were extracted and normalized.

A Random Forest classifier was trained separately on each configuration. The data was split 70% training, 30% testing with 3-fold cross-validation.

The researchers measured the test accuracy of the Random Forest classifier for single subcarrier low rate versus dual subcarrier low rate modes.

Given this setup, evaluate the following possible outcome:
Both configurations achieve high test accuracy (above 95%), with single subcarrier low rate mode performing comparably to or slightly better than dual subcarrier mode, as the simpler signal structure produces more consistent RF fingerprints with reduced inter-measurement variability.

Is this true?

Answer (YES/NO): NO